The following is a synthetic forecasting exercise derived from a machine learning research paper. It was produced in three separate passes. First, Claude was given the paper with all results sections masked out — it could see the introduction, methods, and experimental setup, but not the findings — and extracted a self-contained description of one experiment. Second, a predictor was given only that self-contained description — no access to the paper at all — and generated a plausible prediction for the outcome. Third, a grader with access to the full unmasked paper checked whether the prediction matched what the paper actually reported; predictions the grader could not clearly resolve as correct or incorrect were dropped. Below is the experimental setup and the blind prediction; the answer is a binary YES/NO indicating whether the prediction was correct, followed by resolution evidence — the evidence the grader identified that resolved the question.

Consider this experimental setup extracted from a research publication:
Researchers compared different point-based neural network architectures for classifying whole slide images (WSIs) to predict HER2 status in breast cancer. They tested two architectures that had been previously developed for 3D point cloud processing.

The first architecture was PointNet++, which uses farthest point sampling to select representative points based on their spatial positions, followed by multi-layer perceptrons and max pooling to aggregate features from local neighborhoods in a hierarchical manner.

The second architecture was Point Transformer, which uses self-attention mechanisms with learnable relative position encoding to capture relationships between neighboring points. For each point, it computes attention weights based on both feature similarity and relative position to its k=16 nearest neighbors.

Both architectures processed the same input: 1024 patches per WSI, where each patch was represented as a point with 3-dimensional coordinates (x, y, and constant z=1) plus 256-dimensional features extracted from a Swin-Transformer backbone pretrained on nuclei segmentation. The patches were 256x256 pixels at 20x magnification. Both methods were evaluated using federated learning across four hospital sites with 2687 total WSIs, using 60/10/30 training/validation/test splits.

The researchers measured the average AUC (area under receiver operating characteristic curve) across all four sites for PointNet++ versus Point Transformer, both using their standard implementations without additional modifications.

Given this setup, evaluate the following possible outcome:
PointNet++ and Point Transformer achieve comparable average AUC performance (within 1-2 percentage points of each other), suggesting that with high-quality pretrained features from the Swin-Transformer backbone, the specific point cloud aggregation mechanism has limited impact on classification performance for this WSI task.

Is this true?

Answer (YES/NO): YES